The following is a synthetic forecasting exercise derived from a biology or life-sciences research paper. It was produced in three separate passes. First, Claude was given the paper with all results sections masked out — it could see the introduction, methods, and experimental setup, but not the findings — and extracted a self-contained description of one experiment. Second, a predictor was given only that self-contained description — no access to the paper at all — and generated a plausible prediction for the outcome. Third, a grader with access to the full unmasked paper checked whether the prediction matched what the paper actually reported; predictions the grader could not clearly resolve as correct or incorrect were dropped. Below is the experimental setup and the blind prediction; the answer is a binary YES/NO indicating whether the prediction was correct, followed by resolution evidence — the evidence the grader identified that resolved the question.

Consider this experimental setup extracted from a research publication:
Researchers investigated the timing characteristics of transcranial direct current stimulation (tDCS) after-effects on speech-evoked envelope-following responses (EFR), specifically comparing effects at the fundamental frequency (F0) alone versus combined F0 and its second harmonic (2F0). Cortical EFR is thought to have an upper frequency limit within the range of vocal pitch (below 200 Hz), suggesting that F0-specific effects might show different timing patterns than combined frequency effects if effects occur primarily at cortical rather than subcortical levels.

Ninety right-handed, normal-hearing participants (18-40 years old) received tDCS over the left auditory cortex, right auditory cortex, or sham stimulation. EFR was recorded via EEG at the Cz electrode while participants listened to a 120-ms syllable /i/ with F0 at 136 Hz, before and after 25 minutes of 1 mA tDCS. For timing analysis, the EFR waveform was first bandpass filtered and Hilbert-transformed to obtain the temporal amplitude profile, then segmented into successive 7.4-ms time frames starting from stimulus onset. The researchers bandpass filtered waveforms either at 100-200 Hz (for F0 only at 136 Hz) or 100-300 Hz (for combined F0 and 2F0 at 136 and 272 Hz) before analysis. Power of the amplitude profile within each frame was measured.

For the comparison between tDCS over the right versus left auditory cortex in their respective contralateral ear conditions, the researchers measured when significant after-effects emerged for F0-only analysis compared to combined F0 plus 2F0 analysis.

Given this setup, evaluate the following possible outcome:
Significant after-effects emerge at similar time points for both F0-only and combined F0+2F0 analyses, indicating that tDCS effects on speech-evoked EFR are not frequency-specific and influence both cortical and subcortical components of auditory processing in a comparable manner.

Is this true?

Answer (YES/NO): NO